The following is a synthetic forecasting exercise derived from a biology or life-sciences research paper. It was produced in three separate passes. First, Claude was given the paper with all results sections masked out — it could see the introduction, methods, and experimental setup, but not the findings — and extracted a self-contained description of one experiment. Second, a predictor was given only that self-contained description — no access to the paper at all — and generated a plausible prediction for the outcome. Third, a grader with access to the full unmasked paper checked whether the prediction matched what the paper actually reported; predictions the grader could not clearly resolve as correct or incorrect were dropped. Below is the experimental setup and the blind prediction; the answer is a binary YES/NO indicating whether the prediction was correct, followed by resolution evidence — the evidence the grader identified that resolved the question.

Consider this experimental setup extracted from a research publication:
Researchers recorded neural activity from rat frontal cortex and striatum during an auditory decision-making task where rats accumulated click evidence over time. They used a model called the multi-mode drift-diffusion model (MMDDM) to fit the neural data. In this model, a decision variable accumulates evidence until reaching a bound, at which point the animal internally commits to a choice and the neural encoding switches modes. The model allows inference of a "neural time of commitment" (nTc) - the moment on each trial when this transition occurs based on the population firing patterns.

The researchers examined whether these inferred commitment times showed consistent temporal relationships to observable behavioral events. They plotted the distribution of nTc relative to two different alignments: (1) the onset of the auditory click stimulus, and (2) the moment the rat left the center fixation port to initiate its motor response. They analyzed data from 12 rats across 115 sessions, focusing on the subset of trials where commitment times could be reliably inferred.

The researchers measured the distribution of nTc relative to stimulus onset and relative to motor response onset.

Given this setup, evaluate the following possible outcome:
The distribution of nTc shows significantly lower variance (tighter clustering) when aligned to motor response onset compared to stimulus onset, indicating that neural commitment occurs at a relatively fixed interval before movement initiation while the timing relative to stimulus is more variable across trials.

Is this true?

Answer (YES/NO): NO